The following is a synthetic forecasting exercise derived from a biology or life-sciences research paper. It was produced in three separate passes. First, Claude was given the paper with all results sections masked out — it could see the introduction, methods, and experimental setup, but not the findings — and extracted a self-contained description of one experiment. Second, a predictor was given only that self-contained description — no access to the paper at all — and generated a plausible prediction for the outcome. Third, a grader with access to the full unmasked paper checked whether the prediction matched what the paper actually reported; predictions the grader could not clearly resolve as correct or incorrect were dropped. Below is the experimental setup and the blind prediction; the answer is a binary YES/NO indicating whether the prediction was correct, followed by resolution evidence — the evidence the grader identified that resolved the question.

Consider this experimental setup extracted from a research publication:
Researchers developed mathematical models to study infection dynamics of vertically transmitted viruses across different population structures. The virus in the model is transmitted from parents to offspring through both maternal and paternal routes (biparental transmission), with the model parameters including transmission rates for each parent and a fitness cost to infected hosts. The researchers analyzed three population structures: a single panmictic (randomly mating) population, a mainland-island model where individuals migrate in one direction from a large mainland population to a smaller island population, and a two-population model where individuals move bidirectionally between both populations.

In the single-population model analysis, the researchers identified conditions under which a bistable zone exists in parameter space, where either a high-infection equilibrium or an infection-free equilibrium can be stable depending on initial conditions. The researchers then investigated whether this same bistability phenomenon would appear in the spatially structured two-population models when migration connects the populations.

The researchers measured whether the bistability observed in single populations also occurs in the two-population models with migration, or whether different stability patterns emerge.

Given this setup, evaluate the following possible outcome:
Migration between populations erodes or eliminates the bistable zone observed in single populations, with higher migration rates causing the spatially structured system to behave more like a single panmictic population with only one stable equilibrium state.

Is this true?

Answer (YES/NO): NO